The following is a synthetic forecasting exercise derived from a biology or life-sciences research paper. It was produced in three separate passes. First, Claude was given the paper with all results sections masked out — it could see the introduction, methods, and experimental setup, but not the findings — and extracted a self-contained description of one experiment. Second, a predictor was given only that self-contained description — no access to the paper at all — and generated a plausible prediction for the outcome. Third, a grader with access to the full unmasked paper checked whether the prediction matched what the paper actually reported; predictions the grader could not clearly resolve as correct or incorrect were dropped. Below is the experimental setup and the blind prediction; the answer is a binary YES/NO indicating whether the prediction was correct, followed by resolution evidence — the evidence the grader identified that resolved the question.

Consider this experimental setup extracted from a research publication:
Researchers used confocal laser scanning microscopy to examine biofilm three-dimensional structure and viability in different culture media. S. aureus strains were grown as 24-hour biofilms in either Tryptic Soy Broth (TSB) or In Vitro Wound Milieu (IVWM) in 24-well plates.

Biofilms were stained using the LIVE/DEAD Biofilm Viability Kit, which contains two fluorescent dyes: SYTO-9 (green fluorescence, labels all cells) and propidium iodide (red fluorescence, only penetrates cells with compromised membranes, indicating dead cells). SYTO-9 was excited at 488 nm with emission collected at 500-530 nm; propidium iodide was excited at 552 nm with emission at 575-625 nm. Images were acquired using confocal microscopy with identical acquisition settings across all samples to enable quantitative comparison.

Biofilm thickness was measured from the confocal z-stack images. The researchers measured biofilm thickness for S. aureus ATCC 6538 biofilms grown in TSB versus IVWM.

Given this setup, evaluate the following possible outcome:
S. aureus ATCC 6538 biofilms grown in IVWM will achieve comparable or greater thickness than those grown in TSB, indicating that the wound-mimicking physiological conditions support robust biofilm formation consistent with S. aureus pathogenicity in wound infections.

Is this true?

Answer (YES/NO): YES